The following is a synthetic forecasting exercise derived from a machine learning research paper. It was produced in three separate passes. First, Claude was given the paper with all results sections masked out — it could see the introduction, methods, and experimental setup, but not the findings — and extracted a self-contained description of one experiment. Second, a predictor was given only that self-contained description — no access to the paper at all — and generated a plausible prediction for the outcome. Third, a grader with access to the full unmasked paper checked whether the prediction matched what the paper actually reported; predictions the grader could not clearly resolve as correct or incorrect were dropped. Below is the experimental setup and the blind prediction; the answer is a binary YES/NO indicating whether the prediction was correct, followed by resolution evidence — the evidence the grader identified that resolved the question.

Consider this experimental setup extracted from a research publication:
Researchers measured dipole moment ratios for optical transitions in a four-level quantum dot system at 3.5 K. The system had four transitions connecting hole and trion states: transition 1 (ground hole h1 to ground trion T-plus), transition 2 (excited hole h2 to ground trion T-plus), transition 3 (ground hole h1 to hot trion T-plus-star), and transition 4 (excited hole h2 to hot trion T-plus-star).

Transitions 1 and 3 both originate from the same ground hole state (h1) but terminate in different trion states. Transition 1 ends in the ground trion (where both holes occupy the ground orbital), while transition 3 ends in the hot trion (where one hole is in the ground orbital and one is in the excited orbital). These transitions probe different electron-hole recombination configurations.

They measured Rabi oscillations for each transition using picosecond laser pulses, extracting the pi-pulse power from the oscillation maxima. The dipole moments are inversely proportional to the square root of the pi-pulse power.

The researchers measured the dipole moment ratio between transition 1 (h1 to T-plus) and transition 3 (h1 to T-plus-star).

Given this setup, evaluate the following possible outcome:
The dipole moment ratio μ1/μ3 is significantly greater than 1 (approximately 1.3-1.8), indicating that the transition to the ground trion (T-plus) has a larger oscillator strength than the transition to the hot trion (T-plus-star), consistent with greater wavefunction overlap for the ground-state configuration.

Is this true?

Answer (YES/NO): NO